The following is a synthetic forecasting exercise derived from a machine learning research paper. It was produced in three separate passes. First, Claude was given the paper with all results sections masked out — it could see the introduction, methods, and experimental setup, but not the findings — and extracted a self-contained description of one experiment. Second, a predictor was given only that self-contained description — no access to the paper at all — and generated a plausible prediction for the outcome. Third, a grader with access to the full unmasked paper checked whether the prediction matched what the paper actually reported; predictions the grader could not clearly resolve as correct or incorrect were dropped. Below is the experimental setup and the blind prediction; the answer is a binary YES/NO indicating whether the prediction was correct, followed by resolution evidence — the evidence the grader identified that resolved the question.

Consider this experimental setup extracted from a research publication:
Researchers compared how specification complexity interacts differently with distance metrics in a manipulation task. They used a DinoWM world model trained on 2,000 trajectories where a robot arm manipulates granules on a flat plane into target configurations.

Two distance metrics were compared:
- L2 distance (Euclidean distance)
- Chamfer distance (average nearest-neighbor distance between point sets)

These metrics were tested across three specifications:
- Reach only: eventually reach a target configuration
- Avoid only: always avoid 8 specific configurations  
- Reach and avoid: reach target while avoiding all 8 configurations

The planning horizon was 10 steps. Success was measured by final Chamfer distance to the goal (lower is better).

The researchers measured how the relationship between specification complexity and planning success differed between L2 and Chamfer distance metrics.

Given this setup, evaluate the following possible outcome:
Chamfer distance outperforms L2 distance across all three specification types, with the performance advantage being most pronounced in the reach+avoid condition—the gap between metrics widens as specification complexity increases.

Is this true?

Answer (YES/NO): NO